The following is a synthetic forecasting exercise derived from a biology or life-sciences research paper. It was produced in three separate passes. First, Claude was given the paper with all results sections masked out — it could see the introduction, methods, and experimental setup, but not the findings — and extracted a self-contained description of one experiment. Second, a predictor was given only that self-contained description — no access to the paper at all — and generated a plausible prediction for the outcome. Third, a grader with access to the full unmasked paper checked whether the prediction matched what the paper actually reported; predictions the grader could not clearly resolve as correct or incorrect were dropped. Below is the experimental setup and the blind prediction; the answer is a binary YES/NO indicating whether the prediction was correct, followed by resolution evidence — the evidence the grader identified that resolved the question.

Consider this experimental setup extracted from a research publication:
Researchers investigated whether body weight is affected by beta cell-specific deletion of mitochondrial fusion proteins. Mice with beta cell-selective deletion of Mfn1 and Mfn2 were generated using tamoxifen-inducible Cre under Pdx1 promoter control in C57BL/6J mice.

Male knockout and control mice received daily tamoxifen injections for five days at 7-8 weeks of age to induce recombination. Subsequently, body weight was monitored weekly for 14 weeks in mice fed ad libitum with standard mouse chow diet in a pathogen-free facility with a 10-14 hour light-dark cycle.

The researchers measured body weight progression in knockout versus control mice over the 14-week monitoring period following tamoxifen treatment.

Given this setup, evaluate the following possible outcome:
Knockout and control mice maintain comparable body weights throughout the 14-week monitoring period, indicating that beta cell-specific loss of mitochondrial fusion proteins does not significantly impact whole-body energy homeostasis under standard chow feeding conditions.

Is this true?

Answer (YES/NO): NO